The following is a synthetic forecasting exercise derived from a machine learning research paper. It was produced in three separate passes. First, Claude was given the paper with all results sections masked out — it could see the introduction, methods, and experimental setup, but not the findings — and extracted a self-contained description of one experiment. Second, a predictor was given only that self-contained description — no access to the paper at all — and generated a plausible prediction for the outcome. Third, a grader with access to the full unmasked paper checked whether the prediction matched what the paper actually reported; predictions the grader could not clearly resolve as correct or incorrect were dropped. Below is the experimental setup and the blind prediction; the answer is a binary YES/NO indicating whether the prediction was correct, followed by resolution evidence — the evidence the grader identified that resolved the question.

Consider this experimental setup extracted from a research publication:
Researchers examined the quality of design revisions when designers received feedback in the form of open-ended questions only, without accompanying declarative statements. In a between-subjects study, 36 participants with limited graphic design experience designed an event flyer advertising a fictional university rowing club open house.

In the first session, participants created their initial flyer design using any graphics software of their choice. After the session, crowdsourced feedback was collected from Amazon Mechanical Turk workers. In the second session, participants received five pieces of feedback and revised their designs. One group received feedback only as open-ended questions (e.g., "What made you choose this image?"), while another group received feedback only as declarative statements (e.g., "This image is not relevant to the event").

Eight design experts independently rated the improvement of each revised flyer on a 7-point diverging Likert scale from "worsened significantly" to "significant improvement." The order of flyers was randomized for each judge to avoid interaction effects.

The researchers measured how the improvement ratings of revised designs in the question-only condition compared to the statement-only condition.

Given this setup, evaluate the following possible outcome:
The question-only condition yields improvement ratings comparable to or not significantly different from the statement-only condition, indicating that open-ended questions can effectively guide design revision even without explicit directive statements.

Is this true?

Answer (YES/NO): YES